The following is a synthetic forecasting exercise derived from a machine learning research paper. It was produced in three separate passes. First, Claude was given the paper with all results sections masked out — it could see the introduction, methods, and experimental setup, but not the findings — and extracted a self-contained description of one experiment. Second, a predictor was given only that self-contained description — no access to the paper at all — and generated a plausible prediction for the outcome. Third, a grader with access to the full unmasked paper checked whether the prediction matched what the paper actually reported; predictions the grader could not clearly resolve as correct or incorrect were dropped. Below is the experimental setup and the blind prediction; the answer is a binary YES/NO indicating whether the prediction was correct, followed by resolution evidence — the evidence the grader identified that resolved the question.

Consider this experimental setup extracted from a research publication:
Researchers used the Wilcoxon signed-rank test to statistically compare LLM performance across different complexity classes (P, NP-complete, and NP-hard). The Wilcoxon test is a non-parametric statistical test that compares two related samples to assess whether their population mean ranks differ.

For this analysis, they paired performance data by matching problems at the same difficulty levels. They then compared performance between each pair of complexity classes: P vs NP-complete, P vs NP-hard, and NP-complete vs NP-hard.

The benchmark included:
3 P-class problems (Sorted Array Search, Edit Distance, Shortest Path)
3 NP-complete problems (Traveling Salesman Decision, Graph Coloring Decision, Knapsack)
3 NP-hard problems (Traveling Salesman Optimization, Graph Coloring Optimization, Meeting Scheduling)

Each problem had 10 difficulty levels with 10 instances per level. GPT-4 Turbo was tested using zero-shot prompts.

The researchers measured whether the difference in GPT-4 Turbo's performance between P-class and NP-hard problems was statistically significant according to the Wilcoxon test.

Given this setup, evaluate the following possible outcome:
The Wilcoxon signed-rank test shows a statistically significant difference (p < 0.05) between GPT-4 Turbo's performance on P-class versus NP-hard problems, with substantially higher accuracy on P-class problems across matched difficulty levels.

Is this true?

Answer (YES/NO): YES